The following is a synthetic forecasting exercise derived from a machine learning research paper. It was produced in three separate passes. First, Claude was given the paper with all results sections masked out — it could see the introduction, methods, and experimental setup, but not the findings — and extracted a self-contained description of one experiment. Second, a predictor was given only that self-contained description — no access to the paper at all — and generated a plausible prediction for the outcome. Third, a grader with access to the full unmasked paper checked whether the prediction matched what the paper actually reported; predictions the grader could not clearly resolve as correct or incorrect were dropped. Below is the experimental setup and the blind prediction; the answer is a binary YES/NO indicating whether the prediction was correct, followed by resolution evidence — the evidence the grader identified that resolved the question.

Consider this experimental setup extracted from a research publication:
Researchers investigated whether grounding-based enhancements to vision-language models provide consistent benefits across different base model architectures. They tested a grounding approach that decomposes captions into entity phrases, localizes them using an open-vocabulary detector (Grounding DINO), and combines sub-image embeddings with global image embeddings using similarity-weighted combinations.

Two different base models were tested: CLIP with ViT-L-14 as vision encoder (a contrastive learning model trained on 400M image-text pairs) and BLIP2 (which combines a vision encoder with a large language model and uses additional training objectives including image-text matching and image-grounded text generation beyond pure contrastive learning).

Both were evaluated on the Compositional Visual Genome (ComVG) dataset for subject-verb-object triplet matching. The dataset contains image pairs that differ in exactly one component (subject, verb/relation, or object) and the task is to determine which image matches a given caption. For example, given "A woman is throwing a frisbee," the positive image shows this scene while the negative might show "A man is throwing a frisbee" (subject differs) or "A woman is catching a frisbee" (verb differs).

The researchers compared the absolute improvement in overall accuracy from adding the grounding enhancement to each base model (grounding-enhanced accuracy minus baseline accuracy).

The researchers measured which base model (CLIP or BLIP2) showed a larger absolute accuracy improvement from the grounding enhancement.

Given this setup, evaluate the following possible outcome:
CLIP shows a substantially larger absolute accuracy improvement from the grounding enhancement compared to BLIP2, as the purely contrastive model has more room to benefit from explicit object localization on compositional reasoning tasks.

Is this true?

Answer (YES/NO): YES